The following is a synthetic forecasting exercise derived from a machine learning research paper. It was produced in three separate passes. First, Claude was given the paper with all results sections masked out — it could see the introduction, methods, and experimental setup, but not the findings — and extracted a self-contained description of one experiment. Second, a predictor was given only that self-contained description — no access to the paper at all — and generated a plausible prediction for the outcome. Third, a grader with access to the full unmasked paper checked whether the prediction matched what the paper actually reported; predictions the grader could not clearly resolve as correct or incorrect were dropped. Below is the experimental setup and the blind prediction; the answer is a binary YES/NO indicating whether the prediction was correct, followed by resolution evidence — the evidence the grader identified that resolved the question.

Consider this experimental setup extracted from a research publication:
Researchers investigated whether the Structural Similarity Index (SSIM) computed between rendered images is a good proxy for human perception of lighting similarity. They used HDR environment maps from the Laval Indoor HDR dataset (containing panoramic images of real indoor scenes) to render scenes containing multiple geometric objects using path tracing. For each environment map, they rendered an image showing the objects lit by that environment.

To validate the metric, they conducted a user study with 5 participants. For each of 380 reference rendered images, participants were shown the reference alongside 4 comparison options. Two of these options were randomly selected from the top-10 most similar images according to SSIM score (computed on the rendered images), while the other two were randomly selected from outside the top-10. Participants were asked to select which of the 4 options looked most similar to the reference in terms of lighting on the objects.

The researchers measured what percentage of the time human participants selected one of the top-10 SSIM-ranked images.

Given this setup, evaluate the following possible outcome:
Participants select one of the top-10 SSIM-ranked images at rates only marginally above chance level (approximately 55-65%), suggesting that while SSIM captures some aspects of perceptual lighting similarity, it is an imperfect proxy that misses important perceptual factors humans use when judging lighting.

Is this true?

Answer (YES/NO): NO